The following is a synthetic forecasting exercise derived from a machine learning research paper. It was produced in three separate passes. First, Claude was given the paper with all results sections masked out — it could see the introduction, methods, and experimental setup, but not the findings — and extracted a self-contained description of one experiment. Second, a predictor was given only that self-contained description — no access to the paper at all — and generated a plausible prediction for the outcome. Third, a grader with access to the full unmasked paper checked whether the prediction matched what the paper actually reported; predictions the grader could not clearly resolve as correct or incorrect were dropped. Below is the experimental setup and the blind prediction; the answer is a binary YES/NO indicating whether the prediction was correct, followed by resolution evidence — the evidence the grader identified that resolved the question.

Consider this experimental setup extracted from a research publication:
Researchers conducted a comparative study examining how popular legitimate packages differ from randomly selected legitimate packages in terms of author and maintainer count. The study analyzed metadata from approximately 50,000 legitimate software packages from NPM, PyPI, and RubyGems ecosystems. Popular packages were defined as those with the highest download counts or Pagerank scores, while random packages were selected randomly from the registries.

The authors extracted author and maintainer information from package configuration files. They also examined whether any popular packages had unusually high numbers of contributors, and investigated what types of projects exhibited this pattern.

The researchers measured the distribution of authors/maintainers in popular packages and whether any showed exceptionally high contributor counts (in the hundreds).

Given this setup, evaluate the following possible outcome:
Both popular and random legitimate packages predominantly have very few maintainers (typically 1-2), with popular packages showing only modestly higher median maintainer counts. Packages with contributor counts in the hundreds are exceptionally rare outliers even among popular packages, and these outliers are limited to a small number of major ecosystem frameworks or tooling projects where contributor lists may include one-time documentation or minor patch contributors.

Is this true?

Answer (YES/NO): NO